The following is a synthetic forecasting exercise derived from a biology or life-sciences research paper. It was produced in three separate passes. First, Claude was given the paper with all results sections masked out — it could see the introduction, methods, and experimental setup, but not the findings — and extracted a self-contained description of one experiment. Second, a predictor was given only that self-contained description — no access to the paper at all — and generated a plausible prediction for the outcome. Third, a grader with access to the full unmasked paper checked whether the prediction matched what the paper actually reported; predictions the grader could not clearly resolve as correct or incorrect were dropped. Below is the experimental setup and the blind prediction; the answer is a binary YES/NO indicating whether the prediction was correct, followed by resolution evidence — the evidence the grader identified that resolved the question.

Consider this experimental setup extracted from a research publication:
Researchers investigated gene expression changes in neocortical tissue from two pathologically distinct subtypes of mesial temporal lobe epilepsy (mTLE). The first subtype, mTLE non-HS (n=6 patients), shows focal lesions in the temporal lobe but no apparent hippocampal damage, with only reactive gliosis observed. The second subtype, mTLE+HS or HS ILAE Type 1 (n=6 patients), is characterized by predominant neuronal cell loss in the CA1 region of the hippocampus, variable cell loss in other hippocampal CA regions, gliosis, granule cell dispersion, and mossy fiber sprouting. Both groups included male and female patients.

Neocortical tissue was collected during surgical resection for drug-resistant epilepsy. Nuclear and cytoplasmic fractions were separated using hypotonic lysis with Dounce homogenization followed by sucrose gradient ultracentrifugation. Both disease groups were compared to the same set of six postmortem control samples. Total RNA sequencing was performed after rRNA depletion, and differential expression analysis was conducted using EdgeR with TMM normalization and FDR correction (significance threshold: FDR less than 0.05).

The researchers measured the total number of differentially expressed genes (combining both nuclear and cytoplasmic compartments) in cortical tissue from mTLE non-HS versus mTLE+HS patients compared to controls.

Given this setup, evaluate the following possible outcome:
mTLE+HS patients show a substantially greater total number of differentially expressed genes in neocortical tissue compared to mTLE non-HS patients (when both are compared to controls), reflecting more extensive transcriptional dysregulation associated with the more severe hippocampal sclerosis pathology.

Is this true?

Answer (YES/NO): YES